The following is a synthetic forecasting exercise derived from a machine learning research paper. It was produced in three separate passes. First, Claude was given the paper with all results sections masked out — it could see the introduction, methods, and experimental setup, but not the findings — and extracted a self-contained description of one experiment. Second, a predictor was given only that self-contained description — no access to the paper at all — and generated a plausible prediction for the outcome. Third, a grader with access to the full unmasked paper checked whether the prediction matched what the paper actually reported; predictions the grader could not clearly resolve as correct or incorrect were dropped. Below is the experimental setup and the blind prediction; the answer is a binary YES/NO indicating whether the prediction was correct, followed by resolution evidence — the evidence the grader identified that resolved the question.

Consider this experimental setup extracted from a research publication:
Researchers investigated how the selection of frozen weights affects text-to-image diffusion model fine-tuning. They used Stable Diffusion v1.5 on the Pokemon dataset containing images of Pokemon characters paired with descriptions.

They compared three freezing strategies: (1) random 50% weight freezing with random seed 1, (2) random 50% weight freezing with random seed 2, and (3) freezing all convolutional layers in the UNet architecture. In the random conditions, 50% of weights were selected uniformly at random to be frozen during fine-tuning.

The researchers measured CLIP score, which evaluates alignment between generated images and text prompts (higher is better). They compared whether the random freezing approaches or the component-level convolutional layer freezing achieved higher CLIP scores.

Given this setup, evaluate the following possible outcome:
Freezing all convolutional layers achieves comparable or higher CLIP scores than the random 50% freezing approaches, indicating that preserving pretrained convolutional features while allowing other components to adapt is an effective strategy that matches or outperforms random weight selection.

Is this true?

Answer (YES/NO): NO